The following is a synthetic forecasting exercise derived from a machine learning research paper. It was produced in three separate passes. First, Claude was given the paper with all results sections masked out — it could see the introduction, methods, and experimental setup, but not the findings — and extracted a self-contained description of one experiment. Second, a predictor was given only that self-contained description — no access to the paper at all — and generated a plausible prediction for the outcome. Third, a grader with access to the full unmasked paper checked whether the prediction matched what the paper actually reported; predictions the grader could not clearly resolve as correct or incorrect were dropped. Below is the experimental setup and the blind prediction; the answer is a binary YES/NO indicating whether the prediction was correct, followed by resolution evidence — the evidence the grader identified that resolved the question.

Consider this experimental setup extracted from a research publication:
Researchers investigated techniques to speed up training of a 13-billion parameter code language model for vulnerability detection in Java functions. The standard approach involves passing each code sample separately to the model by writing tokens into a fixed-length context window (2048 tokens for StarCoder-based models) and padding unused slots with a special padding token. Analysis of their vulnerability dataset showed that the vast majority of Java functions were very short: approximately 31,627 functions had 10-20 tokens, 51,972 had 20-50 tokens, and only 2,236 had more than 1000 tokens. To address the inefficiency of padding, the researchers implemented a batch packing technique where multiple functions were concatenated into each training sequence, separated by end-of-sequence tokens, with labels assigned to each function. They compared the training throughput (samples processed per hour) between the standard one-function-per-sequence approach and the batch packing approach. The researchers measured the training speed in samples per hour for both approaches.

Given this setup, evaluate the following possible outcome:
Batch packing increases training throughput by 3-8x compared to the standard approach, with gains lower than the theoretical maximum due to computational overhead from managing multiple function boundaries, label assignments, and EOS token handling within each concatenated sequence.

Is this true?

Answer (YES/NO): NO